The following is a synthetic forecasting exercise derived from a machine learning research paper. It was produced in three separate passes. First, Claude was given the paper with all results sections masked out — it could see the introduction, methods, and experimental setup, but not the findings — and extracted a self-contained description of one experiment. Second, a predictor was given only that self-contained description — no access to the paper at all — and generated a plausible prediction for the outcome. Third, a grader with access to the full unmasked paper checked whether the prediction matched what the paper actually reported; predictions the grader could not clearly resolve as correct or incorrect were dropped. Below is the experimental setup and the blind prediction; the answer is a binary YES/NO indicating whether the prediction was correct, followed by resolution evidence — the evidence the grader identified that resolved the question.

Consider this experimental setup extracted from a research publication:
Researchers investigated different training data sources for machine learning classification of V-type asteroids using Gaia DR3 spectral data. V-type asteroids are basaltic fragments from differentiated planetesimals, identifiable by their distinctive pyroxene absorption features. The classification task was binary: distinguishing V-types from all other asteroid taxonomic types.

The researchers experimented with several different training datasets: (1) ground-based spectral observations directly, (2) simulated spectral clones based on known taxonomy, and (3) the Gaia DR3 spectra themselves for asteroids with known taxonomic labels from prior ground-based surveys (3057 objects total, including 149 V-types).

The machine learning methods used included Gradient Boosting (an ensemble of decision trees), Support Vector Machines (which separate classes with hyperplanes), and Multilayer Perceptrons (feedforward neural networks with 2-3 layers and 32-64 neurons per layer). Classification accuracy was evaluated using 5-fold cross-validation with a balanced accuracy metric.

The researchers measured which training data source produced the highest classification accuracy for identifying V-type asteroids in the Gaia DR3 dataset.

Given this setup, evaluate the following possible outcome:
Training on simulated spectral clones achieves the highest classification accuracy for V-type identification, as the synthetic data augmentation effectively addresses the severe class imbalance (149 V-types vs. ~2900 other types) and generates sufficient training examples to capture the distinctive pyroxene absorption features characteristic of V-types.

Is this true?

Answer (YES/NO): NO